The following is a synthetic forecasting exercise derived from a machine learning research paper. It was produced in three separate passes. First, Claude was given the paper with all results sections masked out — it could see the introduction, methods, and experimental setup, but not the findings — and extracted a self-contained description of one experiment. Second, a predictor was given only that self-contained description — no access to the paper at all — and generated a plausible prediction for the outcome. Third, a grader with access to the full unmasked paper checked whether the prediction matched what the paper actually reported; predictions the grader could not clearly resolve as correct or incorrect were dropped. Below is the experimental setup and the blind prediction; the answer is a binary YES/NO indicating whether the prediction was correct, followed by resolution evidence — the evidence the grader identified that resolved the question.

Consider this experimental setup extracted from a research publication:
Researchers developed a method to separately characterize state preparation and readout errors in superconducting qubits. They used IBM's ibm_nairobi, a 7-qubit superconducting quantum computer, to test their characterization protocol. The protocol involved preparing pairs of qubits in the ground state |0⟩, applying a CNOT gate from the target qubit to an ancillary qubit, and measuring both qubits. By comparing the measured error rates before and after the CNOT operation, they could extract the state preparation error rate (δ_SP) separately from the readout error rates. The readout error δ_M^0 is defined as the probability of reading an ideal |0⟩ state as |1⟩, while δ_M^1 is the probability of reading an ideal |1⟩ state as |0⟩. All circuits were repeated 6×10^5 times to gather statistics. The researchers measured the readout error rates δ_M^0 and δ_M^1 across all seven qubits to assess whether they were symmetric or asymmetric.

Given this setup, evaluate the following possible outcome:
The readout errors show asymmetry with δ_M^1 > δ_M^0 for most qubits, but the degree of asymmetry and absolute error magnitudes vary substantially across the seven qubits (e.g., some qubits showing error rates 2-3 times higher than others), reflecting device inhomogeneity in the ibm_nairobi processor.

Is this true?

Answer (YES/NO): NO